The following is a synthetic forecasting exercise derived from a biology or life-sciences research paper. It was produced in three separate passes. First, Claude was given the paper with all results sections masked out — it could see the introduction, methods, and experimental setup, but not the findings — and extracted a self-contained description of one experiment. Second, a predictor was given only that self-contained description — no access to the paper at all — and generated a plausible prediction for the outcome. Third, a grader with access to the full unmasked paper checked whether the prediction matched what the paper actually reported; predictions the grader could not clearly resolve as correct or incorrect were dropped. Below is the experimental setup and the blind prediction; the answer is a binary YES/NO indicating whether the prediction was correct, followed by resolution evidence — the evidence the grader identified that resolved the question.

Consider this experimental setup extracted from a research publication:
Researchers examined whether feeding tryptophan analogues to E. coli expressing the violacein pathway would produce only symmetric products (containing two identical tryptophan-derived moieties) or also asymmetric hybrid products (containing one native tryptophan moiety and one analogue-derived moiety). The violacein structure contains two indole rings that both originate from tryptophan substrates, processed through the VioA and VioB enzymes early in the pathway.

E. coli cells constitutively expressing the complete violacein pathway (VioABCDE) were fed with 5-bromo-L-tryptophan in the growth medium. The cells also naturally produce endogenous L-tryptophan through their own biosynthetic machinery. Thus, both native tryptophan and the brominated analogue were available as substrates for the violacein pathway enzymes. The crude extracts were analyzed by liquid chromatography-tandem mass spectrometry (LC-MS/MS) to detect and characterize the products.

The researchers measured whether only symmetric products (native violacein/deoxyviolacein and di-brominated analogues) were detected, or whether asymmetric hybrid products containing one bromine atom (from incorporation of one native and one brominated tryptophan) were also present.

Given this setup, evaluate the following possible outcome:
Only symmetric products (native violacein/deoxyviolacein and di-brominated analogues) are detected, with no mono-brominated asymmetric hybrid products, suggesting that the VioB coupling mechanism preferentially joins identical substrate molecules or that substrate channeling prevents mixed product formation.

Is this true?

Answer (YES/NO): NO